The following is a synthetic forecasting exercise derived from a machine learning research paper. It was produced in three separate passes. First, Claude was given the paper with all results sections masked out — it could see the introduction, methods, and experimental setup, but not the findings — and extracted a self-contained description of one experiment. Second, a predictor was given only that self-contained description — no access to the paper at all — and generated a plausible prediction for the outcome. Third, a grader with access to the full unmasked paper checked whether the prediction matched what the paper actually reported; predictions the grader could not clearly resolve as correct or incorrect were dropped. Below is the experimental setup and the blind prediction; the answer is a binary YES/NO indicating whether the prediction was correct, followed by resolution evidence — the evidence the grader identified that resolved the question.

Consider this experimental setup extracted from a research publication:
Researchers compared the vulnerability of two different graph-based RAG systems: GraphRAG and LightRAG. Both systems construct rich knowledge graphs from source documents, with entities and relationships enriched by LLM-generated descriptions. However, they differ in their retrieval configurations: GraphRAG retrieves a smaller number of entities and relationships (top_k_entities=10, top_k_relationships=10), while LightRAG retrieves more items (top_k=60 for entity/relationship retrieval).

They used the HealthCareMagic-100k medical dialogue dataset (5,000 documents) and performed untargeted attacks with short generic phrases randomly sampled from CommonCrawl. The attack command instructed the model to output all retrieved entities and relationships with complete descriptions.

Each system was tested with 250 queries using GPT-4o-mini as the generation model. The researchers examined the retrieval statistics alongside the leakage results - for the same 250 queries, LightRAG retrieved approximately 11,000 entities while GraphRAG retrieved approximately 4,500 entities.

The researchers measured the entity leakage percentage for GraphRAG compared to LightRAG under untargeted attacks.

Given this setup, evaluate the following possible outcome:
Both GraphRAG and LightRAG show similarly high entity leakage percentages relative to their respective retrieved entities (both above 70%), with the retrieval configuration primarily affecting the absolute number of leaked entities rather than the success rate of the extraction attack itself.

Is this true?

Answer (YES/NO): NO